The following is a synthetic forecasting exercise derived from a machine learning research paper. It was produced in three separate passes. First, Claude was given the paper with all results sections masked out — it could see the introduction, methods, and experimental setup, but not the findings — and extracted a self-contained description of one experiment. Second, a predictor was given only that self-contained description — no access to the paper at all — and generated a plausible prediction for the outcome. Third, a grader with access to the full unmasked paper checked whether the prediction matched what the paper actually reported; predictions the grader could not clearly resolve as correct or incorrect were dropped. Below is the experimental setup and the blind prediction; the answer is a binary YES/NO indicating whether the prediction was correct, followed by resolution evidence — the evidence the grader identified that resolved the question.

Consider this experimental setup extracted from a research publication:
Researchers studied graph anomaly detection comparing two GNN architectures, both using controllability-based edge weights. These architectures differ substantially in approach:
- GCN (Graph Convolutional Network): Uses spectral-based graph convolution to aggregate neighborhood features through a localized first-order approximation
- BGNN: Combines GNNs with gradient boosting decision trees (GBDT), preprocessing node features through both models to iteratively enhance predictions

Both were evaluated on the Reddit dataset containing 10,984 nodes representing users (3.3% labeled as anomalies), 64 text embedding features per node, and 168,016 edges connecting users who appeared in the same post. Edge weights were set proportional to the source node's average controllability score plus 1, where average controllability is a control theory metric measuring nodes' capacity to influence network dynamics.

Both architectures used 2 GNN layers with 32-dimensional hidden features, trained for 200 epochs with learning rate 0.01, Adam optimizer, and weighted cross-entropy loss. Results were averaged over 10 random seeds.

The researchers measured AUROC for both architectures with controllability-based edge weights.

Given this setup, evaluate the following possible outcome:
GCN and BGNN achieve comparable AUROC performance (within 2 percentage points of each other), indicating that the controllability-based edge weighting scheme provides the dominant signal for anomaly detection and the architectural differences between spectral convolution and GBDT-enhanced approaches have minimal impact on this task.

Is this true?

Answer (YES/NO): NO